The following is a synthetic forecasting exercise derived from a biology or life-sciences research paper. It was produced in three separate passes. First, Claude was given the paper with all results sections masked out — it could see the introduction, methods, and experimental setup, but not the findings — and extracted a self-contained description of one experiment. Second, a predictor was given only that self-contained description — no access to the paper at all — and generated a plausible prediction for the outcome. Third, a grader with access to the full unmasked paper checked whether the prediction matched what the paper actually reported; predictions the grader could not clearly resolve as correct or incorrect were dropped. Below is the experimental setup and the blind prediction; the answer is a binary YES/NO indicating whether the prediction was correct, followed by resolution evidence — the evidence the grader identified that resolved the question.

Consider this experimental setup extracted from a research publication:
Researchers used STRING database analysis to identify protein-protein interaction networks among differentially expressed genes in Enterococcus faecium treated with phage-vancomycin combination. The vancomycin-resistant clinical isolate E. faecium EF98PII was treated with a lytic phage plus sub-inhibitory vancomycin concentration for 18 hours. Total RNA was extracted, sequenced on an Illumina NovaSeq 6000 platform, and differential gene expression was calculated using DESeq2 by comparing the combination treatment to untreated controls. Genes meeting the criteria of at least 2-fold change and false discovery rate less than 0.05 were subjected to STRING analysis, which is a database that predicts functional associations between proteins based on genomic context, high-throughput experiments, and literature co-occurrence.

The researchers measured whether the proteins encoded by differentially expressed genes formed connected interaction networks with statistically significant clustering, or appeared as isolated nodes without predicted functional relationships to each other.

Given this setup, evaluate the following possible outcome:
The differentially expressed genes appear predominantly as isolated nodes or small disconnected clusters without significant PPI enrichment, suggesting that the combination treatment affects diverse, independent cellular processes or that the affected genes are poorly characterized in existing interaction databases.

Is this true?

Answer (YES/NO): NO